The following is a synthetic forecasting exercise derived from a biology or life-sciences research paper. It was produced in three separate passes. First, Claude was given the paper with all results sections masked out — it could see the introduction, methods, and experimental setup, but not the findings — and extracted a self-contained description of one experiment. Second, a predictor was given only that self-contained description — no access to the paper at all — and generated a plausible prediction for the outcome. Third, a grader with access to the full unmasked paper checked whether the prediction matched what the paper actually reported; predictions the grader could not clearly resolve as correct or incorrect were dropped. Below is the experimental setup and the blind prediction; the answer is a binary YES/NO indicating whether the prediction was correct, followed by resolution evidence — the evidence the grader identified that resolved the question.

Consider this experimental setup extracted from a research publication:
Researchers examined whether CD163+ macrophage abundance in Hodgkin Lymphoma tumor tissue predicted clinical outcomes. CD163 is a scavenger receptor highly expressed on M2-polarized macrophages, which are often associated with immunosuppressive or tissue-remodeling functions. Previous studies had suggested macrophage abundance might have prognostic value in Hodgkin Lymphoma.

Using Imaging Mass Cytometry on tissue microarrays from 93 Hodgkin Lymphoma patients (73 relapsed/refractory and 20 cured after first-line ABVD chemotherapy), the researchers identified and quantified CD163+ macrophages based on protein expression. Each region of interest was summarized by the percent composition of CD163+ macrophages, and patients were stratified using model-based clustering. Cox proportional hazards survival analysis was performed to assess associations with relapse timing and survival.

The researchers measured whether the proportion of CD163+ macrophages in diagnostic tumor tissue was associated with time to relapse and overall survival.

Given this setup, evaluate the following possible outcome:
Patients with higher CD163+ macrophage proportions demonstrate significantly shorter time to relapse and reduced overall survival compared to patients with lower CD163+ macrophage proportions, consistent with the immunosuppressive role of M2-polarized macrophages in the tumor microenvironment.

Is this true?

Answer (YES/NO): YES